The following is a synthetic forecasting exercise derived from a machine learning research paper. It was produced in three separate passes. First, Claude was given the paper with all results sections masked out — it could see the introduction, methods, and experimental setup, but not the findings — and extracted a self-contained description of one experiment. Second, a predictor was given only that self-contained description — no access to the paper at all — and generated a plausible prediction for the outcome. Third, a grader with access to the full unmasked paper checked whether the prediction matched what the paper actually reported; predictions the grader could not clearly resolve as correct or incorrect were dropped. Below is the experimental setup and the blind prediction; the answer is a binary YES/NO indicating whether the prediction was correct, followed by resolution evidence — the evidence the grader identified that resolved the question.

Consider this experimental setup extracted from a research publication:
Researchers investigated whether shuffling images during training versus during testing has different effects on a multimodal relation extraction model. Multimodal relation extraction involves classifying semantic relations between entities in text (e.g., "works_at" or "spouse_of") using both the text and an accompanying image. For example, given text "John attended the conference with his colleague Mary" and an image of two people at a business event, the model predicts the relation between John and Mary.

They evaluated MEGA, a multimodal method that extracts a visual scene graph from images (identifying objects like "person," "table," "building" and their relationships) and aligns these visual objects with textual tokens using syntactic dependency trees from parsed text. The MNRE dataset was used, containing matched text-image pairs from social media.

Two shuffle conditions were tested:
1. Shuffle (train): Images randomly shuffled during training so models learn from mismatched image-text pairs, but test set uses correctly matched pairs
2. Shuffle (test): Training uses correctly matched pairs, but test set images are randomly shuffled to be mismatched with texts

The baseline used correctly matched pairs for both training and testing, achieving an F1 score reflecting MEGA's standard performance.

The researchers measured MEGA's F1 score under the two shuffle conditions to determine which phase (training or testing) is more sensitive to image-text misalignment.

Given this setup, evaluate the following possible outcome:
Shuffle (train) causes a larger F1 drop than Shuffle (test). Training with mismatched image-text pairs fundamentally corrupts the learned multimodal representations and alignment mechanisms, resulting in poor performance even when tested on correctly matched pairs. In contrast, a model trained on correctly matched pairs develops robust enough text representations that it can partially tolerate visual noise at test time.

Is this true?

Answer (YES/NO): NO